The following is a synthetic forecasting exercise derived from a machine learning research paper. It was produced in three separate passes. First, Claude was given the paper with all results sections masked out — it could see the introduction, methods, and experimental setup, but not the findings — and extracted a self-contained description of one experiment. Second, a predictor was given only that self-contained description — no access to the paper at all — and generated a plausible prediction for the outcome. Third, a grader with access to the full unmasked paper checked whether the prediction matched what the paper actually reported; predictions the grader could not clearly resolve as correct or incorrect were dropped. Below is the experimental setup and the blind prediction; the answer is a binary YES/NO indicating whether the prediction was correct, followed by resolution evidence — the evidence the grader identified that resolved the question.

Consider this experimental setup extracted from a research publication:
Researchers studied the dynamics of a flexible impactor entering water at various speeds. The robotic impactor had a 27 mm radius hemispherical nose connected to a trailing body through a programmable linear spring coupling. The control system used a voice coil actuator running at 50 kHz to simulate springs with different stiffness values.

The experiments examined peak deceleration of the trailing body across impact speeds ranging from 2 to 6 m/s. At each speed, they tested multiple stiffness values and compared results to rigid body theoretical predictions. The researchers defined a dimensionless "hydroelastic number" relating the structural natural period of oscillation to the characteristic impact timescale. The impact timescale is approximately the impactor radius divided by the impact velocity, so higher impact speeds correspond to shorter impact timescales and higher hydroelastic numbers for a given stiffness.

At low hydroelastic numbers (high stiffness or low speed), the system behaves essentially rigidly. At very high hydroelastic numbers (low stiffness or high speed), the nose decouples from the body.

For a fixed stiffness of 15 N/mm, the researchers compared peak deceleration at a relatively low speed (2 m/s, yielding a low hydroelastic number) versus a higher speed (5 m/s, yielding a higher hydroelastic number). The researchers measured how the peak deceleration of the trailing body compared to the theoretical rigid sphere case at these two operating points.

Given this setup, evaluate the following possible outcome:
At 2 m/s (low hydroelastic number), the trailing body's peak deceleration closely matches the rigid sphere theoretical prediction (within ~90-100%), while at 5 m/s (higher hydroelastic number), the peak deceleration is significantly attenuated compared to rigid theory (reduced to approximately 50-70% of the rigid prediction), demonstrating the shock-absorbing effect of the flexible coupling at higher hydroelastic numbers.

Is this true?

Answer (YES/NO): NO